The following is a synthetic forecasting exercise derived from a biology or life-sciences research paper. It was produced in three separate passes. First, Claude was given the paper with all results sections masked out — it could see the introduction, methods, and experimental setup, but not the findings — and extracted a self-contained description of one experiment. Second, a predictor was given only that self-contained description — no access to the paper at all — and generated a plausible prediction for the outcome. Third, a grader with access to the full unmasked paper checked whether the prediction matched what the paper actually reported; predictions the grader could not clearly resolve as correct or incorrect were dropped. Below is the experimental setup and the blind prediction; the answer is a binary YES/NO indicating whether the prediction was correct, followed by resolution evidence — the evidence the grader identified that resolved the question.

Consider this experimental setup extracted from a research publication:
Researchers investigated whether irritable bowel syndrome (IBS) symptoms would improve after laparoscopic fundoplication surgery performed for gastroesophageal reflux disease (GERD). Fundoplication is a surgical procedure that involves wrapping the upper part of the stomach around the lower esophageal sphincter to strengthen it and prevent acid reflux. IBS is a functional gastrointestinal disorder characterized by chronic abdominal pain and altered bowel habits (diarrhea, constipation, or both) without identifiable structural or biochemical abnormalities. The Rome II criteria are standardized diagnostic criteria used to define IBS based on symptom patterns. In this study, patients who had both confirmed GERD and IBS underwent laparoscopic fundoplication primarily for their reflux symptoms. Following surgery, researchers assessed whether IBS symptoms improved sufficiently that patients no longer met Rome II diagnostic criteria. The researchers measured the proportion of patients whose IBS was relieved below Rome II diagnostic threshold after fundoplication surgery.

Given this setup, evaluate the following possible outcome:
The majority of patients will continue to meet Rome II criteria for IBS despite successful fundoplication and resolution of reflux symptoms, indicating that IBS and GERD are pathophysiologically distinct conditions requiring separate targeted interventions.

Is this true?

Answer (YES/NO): NO